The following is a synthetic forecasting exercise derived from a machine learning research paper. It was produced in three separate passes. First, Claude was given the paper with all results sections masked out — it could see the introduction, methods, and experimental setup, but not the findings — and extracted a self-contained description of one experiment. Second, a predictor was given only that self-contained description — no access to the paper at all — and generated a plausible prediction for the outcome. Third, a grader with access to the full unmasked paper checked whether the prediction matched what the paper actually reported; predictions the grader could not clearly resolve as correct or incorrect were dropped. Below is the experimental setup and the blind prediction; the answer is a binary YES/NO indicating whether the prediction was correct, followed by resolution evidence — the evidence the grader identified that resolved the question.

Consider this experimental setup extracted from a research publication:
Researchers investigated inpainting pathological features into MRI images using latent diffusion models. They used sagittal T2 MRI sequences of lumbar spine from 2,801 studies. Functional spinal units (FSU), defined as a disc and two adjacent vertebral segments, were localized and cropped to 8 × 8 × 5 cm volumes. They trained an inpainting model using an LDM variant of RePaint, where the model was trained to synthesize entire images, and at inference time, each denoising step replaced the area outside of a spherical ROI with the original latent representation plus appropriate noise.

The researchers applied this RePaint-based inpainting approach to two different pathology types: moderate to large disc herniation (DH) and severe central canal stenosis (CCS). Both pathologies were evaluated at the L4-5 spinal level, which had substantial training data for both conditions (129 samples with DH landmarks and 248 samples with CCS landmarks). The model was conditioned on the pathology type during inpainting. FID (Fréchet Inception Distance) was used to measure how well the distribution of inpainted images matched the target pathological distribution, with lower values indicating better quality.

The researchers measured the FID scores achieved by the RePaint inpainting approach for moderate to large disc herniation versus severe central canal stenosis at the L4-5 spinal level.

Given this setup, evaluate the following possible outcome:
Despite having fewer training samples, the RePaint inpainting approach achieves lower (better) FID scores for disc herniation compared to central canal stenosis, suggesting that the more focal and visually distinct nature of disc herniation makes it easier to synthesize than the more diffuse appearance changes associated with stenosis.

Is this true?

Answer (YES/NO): YES